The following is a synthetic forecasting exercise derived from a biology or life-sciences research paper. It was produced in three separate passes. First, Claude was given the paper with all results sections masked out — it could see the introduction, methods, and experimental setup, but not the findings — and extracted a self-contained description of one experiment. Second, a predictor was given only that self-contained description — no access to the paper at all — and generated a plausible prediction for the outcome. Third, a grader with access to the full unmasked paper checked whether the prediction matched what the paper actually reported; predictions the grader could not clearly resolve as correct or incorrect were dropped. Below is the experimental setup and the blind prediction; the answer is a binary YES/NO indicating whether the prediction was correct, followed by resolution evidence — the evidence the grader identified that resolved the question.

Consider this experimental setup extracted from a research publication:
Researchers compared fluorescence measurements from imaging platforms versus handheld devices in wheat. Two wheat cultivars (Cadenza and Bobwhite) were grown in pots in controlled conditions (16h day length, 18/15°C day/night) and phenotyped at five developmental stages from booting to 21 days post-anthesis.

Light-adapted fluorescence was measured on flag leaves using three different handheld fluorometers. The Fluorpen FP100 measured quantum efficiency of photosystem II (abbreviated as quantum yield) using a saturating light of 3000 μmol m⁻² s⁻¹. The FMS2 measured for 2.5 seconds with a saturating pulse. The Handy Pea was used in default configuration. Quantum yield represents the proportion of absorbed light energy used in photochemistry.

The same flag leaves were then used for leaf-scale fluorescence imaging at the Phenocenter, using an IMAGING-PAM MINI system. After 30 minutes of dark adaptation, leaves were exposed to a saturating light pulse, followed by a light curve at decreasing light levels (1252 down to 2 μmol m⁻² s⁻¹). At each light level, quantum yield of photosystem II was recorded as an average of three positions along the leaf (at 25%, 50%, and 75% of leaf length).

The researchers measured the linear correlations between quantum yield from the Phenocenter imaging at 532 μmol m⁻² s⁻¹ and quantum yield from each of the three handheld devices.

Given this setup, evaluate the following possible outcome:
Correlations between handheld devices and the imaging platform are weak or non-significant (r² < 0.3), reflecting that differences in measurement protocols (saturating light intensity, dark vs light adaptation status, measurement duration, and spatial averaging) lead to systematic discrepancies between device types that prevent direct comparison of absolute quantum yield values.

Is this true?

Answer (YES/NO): NO